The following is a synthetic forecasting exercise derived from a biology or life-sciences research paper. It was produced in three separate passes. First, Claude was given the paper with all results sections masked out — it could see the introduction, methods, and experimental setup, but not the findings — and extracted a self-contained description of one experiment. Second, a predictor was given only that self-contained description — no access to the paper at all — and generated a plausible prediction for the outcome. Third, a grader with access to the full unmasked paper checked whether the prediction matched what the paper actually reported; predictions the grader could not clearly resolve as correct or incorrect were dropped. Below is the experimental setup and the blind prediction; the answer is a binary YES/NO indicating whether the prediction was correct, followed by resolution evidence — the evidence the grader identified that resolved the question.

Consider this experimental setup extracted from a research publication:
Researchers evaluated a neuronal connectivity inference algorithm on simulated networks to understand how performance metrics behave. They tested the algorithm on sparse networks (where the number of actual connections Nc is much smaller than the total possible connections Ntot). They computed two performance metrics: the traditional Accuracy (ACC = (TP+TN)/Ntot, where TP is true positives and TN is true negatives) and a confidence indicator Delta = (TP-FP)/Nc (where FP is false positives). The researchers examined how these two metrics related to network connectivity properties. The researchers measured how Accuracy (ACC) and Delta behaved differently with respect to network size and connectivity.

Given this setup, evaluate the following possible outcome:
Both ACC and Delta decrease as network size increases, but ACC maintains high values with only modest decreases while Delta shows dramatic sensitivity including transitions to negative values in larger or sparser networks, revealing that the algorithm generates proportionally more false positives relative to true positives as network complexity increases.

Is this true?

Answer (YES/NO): NO